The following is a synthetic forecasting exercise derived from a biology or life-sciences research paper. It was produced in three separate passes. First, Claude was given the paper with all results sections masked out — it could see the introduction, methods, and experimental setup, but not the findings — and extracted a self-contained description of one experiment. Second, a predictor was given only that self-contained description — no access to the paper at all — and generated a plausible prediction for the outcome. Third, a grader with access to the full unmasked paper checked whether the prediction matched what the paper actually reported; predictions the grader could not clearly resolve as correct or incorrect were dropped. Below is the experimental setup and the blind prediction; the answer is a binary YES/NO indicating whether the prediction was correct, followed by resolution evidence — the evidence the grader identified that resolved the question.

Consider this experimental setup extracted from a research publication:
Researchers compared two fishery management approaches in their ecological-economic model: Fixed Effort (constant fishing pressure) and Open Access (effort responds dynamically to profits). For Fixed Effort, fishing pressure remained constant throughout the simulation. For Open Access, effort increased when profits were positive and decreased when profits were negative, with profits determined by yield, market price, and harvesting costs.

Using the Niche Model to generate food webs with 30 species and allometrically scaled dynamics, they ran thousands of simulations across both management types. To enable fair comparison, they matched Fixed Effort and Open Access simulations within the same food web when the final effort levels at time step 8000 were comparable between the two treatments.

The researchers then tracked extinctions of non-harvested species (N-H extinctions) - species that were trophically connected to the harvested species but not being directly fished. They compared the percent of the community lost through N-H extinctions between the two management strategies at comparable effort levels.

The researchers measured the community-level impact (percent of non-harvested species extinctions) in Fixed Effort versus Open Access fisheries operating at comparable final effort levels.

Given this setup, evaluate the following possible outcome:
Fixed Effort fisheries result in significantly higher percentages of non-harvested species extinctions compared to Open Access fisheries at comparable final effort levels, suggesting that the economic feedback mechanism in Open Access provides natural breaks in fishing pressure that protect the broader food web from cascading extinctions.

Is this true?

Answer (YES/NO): NO